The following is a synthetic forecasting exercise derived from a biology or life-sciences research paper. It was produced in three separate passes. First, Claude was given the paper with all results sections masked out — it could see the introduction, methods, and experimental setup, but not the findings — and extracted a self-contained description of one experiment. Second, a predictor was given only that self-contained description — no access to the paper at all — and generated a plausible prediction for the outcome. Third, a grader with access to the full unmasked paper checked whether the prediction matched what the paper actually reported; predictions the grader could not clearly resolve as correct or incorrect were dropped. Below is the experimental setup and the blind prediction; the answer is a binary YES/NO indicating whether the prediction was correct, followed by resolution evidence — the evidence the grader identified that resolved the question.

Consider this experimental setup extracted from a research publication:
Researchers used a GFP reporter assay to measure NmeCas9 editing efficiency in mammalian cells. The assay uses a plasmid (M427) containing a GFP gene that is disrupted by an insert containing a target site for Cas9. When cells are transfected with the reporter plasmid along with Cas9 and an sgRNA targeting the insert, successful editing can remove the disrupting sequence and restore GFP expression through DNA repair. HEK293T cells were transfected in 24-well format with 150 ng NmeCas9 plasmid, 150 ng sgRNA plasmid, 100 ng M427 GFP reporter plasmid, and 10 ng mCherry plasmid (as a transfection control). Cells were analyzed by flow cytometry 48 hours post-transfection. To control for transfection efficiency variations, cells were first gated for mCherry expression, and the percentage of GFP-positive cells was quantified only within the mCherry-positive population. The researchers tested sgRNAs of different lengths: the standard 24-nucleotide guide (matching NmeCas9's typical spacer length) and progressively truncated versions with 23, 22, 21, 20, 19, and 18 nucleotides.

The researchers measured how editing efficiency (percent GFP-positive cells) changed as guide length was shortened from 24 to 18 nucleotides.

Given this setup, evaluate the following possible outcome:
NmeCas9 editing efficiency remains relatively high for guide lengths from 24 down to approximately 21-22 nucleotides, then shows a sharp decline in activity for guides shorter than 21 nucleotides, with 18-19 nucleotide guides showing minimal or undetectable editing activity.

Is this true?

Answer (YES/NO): NO